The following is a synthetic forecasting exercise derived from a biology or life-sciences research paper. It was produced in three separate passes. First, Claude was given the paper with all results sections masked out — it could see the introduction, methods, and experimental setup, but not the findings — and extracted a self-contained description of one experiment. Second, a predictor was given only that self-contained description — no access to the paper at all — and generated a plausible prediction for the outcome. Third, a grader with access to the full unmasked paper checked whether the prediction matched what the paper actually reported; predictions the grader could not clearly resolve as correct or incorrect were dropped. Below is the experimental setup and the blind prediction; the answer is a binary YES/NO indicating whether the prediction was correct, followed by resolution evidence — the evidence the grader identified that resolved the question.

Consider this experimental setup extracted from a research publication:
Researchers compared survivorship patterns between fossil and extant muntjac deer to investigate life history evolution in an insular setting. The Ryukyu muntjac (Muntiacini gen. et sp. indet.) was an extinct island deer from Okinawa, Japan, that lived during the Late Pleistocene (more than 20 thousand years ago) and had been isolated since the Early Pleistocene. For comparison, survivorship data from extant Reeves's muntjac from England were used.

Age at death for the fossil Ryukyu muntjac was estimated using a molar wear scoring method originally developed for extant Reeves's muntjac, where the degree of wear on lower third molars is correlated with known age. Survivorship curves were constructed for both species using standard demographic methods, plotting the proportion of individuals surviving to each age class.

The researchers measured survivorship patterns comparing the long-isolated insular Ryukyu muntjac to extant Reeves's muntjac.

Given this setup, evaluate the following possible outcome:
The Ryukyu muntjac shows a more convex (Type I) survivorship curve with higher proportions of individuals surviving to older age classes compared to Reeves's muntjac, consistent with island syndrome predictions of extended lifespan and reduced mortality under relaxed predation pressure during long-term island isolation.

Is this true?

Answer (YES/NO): YES